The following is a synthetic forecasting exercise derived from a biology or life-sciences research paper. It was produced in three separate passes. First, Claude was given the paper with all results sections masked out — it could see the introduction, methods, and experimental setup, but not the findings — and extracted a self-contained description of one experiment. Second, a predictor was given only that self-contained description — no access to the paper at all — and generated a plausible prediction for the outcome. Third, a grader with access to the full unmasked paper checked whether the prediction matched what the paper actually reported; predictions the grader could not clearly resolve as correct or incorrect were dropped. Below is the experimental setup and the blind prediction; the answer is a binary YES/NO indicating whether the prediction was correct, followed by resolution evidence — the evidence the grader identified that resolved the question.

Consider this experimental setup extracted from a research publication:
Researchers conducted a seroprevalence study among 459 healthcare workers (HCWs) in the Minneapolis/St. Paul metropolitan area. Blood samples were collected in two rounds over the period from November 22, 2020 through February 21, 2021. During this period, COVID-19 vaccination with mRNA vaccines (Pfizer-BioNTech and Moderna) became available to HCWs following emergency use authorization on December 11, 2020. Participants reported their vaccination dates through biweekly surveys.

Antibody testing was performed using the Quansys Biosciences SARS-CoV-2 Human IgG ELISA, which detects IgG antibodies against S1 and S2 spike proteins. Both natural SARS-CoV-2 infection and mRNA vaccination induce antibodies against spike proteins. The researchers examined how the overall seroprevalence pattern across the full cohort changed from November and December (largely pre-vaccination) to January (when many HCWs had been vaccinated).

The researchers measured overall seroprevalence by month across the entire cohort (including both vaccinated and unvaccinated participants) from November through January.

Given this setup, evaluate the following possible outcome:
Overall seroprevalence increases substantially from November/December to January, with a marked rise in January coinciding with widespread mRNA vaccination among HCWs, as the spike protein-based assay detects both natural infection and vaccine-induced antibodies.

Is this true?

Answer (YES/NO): YES